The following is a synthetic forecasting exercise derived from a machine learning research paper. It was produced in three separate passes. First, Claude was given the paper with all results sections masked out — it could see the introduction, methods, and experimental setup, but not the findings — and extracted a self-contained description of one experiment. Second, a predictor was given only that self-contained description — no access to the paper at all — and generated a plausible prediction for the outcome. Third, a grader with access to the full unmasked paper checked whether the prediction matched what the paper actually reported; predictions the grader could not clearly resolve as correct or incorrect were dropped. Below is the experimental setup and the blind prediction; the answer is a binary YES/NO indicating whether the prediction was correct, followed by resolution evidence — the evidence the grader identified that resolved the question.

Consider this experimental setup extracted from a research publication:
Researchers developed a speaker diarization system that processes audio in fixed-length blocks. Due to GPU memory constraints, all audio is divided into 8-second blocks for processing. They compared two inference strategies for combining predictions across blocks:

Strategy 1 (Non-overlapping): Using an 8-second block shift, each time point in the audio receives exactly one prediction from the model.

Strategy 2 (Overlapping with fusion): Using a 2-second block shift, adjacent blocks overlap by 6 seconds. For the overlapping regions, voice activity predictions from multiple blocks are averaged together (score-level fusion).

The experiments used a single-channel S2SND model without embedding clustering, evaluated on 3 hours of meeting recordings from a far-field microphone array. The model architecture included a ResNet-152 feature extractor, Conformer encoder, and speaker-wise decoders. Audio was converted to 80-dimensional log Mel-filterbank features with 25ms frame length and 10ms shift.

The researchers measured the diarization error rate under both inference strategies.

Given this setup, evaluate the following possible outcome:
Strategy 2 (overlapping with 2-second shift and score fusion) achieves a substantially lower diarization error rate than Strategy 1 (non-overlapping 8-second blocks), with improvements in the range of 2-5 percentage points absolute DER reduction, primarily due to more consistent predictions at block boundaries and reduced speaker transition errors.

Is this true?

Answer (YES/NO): NO